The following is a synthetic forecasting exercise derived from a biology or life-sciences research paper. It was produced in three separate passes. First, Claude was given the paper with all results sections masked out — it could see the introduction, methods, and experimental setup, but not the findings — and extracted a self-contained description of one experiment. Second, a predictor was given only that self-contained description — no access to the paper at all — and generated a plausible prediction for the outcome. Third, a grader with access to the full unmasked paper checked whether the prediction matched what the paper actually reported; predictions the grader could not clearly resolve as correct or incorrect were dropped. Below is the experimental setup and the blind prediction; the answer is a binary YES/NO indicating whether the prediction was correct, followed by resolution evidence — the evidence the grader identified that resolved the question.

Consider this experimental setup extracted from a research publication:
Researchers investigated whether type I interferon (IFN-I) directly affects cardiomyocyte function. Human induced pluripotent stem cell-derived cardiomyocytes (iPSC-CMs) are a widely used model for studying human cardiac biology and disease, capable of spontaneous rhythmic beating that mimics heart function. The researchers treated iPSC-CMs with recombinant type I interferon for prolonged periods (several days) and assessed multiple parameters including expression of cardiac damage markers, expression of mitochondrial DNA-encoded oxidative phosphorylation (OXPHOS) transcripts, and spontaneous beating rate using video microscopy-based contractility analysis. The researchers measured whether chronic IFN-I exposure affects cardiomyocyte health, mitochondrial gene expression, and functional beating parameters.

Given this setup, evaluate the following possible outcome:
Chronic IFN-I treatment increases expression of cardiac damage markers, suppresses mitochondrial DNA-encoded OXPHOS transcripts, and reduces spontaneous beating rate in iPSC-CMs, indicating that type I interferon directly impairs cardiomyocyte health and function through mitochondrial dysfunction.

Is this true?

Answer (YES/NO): NO